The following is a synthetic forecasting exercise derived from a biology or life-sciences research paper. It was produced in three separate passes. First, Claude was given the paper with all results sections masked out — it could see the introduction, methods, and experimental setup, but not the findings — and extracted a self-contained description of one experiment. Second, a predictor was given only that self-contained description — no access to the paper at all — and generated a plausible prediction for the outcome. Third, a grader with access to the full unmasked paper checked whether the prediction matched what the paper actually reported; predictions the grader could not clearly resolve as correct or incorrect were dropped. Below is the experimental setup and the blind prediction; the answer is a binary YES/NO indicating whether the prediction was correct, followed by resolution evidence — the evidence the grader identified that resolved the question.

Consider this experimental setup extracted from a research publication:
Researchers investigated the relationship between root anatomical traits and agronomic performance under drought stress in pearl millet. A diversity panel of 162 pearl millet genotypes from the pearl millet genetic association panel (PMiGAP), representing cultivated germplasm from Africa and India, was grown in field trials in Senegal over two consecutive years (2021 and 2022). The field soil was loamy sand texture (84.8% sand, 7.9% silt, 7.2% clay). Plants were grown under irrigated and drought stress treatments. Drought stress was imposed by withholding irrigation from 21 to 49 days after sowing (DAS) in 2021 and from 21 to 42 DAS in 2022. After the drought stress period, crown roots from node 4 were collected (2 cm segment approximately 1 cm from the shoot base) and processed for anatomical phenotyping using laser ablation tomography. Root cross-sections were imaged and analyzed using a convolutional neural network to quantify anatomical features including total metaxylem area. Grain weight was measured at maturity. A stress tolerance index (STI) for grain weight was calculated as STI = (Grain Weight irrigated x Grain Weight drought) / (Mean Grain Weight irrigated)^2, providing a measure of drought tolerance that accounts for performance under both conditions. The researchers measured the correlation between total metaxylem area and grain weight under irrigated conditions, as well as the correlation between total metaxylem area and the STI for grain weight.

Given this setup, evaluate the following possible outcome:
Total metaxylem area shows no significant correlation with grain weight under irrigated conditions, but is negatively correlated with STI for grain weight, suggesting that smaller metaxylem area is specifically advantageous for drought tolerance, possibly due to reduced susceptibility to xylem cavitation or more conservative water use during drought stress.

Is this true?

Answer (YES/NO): NO